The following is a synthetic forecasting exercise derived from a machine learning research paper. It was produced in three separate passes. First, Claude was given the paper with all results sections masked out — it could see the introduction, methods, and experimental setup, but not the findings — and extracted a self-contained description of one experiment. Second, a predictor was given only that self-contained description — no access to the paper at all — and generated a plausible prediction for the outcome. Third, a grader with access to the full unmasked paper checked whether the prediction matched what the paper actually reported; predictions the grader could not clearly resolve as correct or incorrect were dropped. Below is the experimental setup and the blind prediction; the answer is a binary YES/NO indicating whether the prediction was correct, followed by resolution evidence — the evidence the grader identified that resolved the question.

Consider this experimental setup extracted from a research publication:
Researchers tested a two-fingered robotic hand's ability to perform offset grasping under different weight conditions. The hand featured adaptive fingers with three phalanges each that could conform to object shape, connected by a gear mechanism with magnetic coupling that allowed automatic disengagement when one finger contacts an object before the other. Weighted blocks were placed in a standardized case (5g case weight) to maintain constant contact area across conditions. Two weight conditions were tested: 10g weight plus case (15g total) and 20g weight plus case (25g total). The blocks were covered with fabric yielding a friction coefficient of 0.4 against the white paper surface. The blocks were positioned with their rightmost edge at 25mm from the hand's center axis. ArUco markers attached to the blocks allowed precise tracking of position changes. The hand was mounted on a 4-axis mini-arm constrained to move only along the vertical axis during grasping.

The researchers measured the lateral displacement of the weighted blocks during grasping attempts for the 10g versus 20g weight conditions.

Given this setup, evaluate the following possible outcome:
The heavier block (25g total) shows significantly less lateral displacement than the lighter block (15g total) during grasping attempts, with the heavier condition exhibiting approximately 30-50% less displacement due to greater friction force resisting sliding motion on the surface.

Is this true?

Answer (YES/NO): NO